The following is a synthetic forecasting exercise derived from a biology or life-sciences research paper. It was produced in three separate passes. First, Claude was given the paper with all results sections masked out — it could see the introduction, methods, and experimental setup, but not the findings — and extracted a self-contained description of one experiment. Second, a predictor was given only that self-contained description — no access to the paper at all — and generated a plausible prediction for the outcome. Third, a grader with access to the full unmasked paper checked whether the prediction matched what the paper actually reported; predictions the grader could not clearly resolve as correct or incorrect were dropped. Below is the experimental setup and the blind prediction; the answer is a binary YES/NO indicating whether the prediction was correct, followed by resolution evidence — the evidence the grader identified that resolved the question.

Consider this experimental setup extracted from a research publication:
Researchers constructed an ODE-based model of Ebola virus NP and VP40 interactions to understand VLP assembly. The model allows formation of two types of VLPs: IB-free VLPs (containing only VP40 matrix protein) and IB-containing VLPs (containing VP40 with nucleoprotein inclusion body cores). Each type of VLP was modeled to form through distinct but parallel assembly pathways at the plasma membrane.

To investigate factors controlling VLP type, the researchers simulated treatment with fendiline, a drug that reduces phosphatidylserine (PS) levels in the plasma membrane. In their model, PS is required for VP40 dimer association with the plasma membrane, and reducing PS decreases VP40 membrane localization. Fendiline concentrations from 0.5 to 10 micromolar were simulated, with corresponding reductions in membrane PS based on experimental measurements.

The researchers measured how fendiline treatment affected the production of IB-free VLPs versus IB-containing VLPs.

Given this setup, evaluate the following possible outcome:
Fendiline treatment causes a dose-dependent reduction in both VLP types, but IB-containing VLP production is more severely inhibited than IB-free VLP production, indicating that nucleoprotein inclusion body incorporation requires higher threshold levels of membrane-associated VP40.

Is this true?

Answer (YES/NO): NO